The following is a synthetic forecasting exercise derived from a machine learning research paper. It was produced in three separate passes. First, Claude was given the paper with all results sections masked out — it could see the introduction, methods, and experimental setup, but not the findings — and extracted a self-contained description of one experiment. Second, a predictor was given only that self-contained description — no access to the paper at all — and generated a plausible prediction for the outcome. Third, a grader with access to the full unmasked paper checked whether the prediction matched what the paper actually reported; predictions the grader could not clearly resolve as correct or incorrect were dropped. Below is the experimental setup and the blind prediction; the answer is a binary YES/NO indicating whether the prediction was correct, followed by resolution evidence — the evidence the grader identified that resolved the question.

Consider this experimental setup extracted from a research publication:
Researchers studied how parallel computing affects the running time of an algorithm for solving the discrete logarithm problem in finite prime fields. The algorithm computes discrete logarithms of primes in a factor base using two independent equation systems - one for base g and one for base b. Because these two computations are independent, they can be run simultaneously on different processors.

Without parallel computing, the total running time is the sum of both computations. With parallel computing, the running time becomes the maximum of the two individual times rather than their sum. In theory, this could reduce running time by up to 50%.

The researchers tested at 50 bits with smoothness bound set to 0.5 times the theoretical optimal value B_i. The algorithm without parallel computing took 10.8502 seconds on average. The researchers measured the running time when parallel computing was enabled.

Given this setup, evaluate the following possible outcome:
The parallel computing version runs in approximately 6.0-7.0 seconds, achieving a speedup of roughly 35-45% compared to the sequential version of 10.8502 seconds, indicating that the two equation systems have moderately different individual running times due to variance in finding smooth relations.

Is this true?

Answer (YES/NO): NO